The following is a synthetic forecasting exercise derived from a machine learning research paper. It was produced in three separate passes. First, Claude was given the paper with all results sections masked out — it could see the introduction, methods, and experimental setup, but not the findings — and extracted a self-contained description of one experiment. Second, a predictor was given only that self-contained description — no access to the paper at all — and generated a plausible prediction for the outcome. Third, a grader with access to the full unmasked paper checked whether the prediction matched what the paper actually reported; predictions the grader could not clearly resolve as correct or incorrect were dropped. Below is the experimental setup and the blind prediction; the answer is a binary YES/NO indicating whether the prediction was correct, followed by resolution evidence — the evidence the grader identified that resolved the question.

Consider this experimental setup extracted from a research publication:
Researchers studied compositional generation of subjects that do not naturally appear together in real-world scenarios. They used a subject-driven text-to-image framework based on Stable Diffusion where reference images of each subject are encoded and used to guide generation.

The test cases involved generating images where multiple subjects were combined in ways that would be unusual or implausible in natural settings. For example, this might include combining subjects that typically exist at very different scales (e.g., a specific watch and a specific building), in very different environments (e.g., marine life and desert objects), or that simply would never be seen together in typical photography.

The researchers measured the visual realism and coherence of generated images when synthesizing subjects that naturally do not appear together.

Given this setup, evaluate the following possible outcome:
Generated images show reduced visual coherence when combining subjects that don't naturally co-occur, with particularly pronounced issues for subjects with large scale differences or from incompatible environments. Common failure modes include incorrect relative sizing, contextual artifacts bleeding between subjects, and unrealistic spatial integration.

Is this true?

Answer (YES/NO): NO